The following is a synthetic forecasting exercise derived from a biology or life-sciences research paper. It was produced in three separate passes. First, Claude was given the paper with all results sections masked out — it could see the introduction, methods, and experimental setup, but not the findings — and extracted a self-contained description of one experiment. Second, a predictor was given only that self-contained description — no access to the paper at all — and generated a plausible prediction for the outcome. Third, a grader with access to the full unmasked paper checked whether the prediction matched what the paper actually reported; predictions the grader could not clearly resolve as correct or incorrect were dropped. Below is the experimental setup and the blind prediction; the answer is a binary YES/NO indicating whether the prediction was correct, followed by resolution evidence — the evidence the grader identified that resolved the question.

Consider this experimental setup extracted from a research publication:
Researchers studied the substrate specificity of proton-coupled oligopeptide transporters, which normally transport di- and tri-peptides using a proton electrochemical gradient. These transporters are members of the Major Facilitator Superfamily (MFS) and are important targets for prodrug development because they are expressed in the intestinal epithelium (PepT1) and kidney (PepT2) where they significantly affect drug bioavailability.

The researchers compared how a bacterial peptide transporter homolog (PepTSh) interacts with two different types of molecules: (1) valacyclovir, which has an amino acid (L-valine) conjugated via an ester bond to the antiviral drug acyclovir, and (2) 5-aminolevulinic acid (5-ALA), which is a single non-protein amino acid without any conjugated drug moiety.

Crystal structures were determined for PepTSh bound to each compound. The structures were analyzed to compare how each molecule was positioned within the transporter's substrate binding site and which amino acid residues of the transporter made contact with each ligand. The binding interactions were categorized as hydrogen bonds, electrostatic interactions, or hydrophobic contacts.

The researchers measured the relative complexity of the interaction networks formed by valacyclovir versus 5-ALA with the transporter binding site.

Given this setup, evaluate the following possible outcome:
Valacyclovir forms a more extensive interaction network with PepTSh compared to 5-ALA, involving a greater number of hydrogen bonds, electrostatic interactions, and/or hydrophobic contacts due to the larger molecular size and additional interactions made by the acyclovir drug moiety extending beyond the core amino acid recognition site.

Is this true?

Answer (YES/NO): YES